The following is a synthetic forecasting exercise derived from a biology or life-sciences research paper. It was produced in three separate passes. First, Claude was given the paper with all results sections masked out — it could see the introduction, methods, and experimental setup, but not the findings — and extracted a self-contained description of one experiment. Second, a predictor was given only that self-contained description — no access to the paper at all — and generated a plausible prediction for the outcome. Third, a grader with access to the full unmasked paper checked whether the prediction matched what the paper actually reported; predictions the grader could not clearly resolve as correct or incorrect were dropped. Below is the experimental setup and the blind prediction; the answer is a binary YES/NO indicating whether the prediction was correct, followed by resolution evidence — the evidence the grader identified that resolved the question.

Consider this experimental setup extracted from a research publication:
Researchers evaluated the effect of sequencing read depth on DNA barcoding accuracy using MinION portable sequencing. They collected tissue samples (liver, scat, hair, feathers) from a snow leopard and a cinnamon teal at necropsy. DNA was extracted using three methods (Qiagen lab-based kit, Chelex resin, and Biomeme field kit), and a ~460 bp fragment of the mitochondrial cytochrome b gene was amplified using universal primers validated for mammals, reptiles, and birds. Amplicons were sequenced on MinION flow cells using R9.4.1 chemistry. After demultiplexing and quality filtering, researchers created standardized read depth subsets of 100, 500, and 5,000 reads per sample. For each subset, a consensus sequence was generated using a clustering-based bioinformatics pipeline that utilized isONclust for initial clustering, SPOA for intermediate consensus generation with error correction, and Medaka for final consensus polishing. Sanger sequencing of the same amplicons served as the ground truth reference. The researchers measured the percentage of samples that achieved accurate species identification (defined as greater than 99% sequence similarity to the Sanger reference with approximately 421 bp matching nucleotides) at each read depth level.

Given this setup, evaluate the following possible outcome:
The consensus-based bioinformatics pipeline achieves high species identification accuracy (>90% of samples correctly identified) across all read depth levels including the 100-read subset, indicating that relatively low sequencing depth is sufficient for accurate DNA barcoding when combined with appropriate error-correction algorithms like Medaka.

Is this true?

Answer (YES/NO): YES